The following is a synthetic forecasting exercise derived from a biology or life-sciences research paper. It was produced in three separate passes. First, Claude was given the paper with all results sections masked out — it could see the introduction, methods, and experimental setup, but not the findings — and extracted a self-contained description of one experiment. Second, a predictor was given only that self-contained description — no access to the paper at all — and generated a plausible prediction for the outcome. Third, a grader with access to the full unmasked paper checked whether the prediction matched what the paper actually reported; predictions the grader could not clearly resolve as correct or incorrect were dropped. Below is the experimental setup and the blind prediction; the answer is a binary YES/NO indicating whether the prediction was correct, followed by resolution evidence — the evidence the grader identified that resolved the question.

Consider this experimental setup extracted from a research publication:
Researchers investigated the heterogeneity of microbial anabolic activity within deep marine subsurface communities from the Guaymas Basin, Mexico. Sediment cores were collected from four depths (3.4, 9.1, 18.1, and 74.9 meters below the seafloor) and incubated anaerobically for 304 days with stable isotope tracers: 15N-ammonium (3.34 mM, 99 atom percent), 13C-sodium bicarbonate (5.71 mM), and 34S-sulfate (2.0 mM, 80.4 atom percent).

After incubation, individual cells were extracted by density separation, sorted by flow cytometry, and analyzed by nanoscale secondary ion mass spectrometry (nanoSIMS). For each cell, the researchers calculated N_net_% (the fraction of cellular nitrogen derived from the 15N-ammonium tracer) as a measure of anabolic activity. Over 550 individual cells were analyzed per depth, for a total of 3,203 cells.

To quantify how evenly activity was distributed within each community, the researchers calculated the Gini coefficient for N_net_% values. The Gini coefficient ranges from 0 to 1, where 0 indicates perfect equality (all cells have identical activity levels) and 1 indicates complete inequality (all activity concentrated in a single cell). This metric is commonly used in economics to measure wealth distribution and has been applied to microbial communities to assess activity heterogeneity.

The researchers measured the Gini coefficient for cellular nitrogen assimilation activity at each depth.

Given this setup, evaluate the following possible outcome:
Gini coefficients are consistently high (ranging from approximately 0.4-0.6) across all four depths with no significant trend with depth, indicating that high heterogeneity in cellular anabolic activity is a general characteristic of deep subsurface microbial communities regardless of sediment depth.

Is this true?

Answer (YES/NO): NO